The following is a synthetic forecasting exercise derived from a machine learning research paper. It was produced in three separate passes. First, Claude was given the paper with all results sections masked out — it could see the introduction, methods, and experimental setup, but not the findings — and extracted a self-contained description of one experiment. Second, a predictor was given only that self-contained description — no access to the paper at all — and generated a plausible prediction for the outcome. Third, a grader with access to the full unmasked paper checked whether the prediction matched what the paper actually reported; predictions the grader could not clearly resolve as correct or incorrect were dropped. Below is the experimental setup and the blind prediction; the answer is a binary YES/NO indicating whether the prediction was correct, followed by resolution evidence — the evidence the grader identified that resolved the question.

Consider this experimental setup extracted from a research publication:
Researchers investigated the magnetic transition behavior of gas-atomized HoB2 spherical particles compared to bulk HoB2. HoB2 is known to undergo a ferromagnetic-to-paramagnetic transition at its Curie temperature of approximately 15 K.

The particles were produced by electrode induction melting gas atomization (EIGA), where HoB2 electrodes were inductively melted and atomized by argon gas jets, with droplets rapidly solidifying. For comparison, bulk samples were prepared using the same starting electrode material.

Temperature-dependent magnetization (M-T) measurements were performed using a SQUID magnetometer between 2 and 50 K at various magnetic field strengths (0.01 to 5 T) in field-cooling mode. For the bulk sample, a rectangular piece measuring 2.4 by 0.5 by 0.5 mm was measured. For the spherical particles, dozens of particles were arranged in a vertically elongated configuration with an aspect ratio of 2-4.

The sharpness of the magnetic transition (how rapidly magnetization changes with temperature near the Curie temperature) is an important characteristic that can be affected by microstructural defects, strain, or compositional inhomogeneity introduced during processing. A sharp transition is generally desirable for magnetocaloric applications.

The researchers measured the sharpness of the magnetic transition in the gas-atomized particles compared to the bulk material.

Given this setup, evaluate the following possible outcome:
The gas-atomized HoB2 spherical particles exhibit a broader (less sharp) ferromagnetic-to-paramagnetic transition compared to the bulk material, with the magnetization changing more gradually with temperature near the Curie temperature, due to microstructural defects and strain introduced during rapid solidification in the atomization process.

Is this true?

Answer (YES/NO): NO